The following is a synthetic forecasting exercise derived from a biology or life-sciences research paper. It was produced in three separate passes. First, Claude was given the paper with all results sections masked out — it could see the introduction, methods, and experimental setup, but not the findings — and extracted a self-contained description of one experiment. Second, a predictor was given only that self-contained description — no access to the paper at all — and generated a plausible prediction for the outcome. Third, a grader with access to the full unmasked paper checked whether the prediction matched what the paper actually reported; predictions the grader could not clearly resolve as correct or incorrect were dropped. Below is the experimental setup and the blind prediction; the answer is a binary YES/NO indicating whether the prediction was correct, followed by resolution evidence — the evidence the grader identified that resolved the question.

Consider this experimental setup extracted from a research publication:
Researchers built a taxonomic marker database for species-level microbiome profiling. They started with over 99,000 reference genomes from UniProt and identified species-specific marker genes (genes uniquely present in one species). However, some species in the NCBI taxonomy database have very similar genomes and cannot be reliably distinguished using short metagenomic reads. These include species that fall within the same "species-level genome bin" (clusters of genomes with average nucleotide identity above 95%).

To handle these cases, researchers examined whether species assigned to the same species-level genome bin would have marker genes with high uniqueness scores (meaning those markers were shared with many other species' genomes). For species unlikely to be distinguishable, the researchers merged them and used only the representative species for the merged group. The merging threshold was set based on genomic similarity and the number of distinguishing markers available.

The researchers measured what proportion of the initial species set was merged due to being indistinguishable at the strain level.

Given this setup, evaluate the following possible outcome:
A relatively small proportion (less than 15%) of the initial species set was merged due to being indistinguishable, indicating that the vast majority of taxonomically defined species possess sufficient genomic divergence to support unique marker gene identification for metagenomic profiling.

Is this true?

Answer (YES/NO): YES